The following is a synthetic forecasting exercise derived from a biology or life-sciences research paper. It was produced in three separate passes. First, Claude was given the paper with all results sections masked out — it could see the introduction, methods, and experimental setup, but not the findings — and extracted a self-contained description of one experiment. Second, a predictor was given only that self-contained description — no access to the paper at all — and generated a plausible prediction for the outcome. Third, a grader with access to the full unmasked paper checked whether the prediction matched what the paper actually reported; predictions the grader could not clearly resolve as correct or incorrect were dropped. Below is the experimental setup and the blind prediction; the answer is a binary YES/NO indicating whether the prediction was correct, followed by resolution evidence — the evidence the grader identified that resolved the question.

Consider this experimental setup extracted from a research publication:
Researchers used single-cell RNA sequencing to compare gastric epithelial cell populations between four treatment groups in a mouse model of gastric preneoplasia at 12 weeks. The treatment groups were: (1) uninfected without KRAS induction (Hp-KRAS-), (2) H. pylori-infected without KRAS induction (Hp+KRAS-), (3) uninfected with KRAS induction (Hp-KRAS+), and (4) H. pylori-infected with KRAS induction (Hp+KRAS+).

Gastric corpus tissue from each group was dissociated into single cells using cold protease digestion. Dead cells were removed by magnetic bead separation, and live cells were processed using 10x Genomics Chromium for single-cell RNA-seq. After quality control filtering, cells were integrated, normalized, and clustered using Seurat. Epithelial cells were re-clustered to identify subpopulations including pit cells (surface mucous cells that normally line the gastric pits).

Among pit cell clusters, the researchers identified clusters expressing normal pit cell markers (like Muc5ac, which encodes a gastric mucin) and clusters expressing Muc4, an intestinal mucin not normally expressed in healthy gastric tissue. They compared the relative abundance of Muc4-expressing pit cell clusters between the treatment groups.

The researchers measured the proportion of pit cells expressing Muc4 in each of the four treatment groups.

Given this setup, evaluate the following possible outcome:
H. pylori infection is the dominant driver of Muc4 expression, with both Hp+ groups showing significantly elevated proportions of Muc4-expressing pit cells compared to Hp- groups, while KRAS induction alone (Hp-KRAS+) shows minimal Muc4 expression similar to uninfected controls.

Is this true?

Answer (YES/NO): NO